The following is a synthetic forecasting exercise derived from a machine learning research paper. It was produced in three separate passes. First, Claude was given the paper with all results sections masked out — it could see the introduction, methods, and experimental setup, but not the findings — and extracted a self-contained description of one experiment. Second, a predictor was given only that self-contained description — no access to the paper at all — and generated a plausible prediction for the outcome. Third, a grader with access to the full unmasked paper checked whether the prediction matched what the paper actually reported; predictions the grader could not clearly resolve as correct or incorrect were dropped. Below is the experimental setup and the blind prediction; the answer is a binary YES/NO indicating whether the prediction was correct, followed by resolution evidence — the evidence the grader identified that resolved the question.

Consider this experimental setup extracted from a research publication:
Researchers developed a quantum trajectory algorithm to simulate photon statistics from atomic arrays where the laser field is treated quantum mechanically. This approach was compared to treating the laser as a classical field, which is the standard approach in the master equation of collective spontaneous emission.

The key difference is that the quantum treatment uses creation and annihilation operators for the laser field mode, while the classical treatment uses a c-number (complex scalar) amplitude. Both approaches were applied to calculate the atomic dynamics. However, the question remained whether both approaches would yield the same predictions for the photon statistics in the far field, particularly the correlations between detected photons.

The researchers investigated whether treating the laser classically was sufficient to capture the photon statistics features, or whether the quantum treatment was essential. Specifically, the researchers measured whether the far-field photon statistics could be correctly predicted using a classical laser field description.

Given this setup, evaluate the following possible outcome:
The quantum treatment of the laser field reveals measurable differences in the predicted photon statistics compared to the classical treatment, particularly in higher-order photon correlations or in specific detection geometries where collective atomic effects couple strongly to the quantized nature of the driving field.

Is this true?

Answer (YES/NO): YES